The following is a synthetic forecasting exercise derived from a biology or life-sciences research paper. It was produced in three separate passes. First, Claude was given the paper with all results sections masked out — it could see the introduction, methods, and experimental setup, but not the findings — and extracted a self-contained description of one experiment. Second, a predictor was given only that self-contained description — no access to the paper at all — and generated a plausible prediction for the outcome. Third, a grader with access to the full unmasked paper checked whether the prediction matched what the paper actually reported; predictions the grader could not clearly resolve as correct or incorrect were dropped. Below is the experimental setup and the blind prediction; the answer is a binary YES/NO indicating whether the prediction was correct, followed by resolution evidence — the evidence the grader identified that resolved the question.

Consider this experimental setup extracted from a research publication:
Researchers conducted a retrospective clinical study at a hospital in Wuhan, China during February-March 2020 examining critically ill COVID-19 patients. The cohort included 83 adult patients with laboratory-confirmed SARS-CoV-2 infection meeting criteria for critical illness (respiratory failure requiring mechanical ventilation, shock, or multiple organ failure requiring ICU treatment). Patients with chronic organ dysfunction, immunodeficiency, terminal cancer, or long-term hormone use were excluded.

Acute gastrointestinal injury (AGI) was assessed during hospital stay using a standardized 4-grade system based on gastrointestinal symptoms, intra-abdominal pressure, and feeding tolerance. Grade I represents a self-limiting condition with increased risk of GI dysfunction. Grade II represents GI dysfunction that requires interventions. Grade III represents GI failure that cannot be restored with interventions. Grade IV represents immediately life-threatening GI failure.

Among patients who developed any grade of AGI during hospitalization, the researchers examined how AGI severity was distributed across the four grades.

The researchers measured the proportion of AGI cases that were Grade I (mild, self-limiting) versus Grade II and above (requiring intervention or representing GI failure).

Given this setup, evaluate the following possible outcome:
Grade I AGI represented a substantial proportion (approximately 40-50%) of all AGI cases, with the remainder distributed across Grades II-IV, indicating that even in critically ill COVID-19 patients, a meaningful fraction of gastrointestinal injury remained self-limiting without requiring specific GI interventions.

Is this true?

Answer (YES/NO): YES